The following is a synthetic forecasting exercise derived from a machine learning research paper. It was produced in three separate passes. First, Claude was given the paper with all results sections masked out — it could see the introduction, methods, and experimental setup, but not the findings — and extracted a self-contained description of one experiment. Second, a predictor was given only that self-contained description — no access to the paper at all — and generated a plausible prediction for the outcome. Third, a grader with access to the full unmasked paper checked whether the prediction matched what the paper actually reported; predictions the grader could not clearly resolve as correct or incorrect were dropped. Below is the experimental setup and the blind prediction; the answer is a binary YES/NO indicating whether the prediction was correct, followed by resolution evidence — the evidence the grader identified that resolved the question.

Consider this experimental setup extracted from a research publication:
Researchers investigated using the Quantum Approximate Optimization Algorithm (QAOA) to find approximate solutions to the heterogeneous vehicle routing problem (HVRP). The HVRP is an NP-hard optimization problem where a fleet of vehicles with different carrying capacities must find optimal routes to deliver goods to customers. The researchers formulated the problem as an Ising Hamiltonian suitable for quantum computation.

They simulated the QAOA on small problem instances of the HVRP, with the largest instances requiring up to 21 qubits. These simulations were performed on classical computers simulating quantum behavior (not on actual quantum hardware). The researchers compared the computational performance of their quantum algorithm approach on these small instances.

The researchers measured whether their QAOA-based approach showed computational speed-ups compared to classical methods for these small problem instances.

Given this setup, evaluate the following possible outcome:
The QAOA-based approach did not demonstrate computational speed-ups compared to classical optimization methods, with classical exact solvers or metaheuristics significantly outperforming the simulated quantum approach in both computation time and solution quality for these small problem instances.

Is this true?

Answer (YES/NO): YES